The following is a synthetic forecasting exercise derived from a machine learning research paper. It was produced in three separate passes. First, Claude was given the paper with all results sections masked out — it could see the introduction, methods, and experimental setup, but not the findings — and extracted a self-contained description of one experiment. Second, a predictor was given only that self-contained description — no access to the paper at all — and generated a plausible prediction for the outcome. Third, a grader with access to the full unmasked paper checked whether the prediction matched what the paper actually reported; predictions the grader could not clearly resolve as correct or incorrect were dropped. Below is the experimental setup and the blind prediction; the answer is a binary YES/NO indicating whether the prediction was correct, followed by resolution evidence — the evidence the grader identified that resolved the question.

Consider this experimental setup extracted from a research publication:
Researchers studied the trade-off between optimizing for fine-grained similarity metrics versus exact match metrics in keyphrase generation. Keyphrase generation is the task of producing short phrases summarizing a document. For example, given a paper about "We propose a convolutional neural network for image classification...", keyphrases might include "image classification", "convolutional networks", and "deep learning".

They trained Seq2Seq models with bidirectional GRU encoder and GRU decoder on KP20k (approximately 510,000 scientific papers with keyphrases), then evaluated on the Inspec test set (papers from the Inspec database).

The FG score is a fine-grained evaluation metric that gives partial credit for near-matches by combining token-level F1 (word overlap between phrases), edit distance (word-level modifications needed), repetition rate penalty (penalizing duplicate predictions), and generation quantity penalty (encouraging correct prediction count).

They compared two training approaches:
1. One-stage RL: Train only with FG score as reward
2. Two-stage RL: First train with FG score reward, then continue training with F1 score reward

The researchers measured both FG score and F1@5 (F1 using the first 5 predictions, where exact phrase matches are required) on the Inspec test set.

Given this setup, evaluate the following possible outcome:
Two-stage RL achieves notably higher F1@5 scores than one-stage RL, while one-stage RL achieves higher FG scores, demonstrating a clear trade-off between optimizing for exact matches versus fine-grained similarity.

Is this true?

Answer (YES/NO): YES